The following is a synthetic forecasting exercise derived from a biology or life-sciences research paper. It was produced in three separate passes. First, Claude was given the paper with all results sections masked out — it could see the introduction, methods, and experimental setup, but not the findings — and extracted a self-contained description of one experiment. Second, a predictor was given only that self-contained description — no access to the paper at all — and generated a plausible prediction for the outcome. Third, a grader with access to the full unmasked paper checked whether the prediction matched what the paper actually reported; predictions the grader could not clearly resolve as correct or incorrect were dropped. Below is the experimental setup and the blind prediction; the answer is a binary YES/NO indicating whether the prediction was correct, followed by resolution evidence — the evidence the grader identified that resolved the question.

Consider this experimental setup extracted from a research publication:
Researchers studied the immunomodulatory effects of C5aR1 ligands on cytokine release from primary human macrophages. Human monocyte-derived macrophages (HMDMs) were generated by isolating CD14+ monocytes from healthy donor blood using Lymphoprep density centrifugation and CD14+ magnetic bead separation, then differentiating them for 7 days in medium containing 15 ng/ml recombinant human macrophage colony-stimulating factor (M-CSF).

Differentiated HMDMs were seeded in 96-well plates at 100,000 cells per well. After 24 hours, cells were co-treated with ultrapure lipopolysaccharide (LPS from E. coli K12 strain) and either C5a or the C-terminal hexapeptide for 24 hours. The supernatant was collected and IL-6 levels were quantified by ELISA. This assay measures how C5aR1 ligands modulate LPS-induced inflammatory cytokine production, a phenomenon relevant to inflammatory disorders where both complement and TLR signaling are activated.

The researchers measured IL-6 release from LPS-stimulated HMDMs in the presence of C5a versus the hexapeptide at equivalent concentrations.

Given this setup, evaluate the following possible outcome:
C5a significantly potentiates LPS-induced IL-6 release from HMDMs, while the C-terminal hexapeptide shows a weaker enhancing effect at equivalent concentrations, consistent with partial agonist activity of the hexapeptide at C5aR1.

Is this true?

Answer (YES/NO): NO